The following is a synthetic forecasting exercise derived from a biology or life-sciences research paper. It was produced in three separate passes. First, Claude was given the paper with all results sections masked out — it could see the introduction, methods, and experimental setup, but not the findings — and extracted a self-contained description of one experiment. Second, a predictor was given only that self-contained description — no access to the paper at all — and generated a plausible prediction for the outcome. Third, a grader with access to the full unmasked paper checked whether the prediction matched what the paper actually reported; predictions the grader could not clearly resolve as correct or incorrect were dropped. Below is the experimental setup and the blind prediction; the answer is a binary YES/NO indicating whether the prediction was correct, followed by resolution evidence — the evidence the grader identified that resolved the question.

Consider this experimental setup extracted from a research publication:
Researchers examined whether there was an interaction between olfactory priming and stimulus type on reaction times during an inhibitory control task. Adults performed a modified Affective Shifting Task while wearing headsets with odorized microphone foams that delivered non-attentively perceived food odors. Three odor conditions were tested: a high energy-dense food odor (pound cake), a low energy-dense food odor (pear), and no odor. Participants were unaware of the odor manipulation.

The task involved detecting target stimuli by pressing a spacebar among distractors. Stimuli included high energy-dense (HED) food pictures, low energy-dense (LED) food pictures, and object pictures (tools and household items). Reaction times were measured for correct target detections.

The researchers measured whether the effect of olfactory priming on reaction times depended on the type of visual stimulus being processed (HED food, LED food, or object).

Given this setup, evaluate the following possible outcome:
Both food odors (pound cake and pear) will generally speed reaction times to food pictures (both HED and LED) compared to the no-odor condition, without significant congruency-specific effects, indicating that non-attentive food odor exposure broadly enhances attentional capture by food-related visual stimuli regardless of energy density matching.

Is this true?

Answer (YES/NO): NO